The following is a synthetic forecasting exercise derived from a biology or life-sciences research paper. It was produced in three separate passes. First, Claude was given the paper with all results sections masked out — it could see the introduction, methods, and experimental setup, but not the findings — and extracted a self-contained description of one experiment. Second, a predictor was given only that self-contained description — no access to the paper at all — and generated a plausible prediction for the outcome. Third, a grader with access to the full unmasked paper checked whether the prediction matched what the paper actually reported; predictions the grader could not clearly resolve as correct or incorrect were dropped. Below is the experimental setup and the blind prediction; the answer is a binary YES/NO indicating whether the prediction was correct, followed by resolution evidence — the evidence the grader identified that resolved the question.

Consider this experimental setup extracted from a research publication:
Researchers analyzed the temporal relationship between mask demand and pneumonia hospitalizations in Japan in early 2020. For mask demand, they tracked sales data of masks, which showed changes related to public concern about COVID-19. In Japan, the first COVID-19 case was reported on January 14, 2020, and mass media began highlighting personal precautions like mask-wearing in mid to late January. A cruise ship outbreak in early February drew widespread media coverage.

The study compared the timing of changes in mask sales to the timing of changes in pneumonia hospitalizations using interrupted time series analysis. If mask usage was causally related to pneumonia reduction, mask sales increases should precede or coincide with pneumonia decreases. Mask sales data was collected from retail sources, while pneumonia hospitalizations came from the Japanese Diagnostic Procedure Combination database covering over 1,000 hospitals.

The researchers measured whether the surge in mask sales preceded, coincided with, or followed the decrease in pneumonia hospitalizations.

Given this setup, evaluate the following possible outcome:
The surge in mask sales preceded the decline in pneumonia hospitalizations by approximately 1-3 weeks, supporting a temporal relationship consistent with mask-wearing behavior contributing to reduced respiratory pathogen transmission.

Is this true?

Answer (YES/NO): YES